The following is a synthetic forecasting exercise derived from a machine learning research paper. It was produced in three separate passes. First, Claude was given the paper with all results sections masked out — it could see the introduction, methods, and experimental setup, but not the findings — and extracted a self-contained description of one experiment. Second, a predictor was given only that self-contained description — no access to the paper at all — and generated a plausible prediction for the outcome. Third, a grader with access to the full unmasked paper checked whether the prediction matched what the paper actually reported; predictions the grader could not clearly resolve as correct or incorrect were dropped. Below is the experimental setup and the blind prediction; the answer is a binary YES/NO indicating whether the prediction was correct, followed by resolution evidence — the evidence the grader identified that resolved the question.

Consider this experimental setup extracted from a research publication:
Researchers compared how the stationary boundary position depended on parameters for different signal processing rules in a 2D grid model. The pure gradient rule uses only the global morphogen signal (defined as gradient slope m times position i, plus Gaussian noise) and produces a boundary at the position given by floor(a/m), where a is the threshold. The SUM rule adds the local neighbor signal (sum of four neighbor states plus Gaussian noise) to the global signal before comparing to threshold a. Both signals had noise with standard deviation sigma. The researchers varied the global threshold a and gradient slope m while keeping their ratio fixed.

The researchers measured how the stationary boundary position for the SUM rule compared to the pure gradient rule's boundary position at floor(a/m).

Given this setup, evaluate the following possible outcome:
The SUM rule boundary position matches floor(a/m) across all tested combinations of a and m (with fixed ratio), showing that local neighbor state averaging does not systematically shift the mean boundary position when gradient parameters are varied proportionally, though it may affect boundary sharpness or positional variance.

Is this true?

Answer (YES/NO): YES